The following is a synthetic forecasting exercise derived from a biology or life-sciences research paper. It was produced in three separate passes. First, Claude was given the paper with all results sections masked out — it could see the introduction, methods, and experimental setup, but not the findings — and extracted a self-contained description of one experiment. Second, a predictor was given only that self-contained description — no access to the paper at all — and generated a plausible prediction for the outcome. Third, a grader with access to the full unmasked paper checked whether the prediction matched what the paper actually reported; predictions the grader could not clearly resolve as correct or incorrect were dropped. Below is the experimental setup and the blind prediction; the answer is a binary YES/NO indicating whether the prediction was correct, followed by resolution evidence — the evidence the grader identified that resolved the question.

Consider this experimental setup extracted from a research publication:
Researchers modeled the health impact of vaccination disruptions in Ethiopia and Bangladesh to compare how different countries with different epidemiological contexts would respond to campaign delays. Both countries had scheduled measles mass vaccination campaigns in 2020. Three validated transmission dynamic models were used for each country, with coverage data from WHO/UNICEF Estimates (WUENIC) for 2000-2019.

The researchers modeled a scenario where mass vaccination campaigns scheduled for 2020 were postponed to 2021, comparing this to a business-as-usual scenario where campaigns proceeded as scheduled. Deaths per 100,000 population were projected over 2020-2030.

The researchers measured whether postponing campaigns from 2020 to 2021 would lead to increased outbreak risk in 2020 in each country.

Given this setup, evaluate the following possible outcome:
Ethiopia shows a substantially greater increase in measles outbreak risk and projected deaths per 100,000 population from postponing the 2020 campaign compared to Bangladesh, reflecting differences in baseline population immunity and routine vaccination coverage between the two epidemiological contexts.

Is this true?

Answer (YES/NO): YES